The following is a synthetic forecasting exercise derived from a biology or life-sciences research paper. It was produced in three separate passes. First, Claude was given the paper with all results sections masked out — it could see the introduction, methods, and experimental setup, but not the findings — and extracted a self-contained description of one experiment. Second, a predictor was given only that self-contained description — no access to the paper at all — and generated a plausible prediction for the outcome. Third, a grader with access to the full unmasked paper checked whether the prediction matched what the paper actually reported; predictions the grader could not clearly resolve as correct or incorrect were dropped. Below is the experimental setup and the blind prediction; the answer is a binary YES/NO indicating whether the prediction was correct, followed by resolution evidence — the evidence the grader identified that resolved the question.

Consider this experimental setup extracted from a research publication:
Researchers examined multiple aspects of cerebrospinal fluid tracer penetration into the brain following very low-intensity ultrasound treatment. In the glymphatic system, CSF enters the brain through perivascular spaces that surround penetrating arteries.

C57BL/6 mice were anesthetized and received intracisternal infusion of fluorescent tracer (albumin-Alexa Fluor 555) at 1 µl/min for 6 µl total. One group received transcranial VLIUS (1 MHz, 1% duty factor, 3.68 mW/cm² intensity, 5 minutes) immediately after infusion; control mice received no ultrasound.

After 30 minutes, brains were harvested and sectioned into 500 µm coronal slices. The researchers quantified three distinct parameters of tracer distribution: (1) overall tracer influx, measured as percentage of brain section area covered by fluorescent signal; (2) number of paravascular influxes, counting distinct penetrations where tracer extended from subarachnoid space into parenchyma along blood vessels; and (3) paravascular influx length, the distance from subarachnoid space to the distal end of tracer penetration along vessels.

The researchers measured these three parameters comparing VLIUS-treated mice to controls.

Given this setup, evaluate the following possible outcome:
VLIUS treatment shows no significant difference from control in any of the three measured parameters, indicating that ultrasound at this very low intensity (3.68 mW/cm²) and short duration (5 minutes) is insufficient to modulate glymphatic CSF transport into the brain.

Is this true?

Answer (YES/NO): NO